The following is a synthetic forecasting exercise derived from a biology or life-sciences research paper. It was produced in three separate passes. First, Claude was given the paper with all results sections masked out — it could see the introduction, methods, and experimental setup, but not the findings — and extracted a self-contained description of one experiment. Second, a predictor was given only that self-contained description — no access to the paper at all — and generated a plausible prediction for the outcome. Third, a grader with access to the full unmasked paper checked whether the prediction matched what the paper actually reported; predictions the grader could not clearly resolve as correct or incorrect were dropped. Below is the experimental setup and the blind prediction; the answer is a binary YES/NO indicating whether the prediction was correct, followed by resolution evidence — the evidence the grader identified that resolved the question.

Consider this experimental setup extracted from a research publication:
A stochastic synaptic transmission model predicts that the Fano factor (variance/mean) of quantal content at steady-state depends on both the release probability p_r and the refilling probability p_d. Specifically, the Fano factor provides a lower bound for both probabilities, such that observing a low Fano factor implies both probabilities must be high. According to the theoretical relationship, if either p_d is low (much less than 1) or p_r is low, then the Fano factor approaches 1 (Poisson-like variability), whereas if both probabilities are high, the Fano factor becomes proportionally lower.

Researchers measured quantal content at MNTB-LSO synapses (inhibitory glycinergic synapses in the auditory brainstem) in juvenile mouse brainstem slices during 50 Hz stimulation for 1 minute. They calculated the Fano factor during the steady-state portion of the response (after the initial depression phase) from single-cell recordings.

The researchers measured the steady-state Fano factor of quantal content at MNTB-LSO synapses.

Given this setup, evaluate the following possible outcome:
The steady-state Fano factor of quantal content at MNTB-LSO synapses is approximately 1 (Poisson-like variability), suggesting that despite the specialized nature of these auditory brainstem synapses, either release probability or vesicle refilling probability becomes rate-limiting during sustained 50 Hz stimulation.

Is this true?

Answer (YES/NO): NO